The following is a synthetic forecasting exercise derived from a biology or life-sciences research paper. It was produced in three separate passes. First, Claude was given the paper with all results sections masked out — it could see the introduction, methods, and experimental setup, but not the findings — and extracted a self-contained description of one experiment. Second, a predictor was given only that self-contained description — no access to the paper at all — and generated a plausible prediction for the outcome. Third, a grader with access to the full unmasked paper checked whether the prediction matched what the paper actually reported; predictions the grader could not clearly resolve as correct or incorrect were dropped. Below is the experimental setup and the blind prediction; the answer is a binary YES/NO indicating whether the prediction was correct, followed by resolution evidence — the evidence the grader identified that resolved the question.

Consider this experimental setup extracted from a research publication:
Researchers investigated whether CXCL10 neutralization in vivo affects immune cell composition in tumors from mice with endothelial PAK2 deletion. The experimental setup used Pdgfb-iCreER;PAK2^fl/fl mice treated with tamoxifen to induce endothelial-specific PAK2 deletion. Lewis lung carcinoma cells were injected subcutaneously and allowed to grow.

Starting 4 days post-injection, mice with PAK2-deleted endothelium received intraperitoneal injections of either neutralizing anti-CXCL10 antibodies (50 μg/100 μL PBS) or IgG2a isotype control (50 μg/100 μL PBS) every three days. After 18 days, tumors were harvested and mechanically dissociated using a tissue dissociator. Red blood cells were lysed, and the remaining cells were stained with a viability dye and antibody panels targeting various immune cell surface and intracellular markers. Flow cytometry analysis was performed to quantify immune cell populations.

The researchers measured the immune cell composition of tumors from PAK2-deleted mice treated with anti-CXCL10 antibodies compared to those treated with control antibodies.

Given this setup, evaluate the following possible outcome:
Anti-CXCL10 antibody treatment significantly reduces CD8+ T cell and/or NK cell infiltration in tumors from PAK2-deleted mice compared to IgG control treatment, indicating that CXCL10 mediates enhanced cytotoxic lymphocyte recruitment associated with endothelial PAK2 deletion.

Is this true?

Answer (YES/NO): YES